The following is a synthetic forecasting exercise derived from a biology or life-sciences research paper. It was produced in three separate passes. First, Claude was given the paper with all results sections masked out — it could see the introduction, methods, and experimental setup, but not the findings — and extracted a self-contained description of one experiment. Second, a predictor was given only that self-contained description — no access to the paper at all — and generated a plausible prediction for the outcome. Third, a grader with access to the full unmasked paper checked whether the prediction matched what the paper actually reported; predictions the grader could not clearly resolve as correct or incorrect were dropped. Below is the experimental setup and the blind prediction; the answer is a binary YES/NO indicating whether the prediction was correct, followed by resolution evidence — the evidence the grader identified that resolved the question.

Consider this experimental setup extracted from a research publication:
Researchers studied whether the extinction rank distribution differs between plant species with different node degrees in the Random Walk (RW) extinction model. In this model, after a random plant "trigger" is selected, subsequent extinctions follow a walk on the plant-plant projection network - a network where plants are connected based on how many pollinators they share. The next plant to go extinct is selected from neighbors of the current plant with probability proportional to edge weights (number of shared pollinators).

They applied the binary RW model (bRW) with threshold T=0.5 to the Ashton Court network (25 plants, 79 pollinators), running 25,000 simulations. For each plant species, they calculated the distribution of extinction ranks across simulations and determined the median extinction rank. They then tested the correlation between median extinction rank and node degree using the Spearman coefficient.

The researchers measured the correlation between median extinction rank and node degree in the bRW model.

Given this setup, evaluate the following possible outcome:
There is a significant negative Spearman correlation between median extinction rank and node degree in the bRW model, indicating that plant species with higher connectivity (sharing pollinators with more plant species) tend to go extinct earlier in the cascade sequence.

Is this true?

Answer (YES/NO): YES